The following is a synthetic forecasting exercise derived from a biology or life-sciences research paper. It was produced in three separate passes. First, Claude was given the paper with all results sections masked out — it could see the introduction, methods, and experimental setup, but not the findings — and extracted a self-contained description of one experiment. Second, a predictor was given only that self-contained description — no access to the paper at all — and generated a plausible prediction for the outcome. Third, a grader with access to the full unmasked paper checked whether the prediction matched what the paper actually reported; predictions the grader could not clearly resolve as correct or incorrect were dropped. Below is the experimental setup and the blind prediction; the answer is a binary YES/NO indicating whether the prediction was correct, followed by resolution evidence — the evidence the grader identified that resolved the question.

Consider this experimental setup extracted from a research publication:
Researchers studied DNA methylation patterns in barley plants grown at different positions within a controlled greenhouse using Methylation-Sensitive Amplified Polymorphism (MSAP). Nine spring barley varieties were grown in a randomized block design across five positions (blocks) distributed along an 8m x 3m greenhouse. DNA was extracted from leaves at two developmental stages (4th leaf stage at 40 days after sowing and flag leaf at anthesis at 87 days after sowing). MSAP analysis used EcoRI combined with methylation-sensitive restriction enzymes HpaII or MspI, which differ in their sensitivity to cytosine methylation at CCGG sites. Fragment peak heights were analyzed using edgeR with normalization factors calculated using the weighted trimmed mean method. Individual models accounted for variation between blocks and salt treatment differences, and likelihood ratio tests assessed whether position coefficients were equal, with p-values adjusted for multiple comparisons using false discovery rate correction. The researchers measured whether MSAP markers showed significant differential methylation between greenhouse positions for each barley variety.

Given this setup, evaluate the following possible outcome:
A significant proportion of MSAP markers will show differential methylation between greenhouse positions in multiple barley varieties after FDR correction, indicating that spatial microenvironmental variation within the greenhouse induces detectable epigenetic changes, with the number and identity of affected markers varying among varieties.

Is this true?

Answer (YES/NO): NO